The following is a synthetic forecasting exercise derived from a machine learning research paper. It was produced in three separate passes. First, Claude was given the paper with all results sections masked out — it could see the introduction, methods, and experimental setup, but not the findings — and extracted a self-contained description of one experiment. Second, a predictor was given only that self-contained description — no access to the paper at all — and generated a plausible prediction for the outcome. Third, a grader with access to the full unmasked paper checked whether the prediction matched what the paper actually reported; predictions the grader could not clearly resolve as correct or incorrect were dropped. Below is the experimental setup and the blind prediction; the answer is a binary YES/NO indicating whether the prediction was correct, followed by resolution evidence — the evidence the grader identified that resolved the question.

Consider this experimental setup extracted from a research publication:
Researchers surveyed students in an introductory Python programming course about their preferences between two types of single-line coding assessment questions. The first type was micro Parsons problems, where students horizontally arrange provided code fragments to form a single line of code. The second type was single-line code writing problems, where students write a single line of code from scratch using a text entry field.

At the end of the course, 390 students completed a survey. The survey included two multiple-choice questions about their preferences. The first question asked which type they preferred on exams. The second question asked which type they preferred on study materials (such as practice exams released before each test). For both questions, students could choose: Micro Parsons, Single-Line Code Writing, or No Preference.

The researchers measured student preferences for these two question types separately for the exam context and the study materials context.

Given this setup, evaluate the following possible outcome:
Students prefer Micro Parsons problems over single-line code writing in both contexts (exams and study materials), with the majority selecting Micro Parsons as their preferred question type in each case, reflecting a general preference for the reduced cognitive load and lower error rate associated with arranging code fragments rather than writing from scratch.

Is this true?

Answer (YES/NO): NO